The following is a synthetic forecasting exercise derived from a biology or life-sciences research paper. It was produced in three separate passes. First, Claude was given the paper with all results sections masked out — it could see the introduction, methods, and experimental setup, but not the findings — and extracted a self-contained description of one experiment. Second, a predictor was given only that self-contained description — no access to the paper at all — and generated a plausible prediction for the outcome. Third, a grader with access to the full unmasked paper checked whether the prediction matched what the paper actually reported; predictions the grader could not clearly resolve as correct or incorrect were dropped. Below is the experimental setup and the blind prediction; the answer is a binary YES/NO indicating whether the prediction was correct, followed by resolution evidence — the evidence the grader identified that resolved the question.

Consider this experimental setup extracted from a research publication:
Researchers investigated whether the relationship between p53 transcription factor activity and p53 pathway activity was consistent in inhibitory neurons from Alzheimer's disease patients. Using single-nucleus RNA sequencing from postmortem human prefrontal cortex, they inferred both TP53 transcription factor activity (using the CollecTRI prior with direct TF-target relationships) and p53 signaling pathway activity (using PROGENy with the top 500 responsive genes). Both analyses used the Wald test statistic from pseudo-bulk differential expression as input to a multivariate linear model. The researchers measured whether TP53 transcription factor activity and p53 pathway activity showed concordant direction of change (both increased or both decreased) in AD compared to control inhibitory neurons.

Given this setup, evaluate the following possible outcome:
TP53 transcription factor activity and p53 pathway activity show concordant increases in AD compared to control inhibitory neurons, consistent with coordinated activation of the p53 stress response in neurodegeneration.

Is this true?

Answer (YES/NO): NO